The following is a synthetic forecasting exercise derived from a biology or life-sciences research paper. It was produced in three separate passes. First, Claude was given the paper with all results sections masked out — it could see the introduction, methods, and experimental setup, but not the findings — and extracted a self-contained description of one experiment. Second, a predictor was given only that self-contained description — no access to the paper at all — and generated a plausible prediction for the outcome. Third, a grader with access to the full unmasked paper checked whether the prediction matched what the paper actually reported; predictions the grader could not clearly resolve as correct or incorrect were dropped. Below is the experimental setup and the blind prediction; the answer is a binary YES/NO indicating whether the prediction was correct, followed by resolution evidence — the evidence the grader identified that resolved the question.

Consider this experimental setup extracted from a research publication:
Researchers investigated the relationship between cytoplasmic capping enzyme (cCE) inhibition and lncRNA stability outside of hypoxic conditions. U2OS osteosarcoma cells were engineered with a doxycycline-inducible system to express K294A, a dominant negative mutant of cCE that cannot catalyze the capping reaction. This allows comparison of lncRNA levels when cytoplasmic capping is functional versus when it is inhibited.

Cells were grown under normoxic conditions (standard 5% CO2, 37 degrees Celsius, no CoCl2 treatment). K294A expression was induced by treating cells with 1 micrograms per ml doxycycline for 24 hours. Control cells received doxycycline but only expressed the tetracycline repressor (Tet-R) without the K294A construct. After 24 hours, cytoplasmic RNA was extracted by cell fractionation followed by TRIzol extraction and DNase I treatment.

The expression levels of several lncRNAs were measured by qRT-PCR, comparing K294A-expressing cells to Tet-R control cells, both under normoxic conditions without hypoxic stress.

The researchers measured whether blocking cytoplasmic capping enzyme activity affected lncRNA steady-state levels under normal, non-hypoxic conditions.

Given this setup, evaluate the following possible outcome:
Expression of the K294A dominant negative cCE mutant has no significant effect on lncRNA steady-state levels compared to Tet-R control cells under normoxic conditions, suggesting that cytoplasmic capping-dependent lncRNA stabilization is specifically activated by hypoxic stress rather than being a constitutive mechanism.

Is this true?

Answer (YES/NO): NO